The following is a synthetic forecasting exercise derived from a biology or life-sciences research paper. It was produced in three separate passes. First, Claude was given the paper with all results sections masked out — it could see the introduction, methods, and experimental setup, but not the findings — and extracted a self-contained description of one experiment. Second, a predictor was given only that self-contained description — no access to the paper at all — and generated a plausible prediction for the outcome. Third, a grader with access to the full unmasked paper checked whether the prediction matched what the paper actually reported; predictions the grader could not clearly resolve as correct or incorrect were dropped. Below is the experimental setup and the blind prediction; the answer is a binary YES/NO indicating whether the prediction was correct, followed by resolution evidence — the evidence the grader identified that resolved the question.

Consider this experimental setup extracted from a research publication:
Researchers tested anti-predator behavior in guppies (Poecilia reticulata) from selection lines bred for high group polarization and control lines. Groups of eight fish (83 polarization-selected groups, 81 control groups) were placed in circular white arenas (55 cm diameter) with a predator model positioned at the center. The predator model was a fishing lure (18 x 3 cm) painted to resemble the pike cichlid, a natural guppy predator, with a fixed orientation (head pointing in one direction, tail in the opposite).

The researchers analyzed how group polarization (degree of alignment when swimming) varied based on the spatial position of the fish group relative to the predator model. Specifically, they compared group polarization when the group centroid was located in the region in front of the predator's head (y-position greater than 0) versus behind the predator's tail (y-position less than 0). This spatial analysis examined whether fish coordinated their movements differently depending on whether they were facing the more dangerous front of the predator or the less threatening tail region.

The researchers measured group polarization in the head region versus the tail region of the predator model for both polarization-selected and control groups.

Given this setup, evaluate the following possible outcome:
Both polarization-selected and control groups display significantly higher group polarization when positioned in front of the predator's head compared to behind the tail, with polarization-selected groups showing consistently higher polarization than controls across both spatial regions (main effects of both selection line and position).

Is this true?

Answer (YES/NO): NO